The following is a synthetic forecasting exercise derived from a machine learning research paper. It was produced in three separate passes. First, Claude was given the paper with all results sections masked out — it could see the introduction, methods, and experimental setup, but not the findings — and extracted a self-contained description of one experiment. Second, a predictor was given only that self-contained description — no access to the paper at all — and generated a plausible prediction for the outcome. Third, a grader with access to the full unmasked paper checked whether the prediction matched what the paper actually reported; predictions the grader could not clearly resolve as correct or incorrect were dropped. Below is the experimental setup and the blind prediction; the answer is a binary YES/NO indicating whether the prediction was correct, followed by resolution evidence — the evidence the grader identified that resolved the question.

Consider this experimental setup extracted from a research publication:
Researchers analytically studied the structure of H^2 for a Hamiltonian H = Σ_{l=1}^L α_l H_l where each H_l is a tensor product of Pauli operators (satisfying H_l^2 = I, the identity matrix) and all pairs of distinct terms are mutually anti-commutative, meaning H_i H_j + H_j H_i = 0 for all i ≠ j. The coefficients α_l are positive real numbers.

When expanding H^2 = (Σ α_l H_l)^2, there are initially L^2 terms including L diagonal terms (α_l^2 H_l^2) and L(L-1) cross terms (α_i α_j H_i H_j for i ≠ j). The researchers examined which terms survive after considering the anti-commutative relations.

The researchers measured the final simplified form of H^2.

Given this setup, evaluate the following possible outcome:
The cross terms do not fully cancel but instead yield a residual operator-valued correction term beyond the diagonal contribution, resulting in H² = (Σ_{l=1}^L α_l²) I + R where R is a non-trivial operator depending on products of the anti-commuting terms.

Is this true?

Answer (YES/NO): NO